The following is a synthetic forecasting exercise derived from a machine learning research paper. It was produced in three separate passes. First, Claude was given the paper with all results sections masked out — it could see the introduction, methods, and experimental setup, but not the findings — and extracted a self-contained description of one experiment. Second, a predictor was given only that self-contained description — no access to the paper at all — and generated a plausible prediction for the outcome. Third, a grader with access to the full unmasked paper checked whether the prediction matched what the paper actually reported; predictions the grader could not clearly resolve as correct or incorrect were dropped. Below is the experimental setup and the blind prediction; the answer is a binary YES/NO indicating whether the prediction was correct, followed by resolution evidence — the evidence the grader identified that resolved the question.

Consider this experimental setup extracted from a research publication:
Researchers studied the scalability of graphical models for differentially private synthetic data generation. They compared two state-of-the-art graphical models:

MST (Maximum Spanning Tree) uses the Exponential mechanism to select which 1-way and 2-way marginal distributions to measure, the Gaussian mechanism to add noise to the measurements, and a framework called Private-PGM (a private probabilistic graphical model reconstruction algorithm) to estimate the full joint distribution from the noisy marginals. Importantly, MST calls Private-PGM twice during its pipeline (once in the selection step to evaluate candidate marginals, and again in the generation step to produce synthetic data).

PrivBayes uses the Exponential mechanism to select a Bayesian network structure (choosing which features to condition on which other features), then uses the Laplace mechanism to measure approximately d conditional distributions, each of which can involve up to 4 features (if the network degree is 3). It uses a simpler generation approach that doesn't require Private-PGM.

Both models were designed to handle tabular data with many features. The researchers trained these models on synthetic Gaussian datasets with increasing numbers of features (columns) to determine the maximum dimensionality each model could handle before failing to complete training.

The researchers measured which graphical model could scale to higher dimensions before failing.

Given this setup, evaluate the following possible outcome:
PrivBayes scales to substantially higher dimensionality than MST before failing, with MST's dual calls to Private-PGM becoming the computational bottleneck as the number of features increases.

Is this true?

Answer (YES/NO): YES